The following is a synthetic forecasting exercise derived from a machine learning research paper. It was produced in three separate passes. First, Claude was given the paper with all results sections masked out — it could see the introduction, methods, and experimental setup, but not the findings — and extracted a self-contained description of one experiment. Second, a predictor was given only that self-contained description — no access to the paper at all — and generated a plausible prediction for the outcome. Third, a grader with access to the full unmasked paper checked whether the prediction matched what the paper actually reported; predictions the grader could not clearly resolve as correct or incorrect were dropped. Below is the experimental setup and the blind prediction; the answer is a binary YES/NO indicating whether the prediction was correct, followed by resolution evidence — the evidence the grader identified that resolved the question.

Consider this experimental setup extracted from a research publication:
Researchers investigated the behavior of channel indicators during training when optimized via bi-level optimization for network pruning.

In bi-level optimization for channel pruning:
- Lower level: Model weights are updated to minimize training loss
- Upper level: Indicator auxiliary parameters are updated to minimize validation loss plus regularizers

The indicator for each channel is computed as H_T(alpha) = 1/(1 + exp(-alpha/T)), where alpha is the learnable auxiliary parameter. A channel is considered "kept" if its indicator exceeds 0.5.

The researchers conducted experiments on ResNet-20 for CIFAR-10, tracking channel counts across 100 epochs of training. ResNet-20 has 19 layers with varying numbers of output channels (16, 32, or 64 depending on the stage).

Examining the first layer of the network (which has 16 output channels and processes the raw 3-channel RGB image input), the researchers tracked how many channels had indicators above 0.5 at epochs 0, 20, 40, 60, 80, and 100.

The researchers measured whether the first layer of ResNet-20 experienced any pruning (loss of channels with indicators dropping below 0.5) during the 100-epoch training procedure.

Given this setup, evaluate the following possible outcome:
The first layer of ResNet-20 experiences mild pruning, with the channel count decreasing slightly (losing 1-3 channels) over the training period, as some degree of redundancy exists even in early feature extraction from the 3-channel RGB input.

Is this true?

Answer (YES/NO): NO